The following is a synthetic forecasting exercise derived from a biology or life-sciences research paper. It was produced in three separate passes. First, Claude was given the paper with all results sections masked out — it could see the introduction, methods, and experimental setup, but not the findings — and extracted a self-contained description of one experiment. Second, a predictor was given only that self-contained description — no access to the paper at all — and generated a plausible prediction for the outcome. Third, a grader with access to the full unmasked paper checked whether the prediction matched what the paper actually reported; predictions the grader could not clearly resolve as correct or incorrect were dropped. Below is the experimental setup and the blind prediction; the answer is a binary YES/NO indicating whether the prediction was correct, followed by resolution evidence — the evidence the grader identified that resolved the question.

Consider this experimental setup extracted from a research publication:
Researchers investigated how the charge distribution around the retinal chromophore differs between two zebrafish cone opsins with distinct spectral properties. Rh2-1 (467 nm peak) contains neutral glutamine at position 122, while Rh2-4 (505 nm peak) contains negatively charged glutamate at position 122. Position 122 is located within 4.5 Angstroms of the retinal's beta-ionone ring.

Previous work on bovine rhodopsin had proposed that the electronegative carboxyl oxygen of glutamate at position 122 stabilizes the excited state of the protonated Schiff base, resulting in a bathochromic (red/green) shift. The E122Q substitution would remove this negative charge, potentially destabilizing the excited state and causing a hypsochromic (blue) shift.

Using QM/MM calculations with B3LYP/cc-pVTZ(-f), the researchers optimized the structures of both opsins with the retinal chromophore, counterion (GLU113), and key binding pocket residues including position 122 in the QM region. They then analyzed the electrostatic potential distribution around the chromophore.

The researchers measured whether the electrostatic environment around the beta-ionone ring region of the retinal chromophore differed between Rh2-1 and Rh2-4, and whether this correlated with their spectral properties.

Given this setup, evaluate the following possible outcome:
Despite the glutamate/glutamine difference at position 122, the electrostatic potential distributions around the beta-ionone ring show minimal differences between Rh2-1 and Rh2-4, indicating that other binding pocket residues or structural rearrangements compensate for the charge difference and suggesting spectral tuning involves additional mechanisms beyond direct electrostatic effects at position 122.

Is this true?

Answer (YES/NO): NO